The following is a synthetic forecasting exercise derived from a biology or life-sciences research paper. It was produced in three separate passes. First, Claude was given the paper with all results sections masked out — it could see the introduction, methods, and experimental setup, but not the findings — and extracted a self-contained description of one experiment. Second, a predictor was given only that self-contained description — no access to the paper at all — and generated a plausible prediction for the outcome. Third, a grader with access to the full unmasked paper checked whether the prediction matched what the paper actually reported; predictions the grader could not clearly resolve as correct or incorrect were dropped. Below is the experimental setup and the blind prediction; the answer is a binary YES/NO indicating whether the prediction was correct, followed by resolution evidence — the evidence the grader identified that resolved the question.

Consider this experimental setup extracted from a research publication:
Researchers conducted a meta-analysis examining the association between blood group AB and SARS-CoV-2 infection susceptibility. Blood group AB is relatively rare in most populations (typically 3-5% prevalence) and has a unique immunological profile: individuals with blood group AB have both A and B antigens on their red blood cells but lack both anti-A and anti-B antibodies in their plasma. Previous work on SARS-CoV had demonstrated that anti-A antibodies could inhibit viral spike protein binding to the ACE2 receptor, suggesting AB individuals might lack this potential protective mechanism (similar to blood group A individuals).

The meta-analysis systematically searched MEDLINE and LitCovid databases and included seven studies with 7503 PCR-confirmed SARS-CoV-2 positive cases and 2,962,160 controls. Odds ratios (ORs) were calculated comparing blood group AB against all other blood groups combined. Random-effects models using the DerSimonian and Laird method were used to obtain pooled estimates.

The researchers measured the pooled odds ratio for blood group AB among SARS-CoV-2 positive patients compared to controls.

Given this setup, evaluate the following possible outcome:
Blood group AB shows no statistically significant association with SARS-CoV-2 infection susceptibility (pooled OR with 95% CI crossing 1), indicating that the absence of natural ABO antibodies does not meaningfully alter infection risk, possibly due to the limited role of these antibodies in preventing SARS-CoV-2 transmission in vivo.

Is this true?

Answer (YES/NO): YES